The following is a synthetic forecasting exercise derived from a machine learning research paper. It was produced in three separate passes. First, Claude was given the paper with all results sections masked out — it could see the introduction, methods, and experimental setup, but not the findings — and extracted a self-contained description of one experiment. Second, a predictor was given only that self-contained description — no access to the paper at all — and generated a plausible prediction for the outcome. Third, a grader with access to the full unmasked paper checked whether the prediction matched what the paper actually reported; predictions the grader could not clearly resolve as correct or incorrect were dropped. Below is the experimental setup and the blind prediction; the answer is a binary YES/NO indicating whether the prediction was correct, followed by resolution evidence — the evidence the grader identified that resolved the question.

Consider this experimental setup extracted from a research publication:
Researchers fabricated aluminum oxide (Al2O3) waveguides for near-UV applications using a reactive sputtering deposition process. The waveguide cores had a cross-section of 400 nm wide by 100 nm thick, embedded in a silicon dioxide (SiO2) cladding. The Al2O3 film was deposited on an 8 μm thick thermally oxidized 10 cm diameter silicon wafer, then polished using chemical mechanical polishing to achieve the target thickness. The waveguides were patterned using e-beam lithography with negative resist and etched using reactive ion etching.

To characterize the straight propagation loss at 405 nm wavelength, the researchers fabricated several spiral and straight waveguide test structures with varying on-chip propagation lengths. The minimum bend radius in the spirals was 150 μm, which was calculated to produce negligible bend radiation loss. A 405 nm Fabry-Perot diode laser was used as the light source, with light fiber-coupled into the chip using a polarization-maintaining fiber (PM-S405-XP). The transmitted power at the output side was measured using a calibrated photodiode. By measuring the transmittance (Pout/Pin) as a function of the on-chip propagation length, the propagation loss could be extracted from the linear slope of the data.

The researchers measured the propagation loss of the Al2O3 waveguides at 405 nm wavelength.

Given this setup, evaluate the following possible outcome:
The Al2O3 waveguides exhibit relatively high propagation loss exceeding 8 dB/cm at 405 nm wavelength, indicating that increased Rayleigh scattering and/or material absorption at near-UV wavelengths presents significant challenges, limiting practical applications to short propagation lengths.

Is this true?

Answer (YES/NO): NO